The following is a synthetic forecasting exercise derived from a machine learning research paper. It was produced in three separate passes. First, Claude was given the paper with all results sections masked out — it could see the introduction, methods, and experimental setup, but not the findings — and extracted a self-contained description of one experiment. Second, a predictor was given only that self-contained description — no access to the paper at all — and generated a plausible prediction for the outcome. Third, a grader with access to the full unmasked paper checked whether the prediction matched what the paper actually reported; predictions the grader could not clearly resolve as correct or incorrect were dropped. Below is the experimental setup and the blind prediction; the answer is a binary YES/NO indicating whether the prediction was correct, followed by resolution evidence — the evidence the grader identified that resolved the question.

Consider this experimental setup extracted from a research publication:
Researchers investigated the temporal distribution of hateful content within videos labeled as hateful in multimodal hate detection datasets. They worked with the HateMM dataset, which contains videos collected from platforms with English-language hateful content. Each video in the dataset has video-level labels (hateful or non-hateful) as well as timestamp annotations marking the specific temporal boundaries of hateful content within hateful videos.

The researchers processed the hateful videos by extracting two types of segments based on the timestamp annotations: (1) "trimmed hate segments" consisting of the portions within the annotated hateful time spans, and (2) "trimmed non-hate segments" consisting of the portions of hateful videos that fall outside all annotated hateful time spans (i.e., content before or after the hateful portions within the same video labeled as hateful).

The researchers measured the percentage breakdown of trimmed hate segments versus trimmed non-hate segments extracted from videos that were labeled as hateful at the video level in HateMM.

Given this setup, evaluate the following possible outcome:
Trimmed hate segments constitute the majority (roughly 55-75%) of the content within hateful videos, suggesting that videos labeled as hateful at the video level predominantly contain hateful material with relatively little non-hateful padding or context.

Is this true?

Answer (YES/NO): NO